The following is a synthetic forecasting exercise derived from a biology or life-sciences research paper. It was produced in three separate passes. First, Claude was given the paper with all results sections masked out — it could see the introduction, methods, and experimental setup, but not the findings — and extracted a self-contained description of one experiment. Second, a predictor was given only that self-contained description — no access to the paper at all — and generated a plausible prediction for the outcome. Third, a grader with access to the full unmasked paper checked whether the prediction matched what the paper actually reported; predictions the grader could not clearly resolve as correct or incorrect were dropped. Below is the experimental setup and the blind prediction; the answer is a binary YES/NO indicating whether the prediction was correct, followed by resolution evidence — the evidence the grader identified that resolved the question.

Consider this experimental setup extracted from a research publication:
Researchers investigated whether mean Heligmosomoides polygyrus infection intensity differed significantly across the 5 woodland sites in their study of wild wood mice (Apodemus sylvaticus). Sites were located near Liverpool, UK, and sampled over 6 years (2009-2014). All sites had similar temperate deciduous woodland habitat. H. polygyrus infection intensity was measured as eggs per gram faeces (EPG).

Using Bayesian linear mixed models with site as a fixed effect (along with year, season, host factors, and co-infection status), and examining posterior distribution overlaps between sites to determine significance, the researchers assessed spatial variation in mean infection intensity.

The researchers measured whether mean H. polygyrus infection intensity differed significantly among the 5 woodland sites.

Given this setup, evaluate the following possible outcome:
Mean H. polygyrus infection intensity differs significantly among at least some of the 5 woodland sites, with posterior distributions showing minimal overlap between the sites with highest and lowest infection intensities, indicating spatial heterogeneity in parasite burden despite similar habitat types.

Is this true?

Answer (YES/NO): YES